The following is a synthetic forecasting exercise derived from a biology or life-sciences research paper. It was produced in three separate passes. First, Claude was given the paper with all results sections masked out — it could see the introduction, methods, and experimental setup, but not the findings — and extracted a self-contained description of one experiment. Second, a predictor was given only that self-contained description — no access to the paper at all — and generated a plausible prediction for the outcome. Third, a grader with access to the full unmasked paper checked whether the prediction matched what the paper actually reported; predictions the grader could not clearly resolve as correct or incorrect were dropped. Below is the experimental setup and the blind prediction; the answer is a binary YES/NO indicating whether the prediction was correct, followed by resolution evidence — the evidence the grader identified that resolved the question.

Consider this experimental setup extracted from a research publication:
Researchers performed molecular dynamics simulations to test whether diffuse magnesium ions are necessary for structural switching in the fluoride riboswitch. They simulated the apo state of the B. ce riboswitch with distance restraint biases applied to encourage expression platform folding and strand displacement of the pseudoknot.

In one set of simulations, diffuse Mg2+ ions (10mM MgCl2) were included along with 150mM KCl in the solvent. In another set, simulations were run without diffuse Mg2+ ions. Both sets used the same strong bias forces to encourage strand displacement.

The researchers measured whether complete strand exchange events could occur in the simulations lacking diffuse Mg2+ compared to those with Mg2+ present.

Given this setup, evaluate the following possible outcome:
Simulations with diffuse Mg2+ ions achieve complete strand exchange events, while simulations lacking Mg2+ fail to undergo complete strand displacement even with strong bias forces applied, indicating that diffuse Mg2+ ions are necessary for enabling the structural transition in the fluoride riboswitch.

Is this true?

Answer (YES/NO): YES